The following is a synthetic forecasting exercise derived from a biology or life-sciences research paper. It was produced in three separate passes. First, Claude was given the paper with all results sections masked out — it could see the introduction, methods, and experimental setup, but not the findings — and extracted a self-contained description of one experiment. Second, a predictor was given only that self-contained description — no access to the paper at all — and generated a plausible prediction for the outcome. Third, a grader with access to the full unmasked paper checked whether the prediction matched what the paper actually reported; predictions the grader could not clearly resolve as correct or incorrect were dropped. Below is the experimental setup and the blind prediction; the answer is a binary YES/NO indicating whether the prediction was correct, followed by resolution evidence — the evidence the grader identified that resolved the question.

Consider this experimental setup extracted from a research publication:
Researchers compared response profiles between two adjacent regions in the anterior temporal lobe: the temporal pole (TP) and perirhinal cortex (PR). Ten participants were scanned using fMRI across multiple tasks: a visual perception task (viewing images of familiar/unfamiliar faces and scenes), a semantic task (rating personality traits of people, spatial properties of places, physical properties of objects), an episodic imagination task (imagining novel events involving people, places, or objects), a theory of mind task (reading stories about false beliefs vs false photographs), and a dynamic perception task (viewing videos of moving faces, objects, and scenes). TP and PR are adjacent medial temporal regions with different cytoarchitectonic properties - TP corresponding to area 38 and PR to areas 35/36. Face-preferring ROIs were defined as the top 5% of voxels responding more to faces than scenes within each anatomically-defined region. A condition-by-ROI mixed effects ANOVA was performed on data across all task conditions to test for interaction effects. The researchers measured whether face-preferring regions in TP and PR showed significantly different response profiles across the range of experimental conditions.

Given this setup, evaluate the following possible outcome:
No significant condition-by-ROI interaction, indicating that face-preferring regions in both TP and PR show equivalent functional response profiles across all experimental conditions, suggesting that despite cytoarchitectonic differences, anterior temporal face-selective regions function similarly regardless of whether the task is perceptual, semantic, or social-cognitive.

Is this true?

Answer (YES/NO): NO